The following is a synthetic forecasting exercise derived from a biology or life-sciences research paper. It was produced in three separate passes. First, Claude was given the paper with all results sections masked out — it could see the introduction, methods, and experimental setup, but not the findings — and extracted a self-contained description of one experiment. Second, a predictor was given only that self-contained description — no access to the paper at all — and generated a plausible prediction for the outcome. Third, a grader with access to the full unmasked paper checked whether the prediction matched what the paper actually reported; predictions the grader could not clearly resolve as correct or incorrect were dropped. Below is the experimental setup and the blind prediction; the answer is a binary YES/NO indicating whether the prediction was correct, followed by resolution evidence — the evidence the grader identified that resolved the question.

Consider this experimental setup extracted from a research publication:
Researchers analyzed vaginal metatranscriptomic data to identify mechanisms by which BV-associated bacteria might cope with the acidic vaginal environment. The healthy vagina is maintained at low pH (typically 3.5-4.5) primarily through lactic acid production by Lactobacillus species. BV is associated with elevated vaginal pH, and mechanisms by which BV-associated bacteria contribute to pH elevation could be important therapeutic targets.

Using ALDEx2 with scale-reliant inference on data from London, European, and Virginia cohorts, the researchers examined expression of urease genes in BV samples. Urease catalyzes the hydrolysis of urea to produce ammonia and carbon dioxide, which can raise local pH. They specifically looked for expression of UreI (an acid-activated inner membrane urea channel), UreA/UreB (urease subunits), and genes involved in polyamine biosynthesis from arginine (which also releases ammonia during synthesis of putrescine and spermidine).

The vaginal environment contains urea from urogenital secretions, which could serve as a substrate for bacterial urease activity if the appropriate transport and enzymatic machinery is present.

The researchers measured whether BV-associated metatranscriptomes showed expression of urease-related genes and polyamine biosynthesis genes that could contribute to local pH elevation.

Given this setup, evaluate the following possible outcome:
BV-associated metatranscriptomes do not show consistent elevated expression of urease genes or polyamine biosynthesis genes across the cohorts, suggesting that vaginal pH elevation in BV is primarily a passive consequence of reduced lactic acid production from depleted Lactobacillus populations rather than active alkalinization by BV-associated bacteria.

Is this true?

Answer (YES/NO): NO